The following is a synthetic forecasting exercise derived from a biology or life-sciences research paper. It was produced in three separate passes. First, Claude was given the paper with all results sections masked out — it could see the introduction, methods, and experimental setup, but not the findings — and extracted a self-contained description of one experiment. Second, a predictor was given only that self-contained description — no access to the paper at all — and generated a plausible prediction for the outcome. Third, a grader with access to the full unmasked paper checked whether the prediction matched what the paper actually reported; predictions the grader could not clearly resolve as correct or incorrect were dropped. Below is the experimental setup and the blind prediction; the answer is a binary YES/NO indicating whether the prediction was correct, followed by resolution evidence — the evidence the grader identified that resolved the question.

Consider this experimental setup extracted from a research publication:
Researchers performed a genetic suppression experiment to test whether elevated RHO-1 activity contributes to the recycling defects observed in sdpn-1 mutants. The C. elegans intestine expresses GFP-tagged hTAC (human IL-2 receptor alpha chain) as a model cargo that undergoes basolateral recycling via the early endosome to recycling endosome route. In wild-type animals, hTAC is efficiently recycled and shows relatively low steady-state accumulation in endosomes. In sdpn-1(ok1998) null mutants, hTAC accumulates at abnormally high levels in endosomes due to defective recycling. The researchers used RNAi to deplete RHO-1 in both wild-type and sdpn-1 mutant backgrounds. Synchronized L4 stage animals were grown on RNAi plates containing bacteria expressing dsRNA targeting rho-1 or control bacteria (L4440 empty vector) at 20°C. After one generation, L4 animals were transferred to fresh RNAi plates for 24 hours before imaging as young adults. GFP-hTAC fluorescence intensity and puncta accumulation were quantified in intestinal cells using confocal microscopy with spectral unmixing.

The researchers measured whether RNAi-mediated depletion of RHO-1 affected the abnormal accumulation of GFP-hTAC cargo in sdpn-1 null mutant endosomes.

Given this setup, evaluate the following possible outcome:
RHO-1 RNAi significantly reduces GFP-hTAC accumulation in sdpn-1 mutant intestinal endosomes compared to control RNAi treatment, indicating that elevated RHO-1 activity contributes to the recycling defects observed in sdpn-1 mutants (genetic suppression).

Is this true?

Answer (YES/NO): YES